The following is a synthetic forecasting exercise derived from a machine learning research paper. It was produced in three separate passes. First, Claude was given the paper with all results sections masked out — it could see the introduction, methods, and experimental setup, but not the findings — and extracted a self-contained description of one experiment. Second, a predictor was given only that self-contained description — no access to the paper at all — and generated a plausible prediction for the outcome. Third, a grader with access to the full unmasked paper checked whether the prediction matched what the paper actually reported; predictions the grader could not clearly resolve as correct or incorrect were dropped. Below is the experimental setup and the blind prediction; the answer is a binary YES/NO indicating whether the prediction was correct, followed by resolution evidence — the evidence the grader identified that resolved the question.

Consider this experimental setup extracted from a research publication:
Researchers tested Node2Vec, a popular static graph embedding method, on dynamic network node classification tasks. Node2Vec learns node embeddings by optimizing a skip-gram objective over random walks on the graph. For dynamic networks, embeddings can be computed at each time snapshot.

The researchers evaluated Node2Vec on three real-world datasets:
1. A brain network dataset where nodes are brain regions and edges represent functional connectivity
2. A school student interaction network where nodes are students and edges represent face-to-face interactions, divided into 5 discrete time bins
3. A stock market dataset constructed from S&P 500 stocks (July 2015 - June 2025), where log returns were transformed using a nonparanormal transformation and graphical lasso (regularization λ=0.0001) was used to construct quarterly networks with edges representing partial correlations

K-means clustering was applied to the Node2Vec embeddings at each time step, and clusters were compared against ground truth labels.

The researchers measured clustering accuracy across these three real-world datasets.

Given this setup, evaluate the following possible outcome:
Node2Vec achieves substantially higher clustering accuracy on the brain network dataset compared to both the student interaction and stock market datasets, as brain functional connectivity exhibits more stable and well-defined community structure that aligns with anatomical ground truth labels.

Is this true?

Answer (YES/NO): NO